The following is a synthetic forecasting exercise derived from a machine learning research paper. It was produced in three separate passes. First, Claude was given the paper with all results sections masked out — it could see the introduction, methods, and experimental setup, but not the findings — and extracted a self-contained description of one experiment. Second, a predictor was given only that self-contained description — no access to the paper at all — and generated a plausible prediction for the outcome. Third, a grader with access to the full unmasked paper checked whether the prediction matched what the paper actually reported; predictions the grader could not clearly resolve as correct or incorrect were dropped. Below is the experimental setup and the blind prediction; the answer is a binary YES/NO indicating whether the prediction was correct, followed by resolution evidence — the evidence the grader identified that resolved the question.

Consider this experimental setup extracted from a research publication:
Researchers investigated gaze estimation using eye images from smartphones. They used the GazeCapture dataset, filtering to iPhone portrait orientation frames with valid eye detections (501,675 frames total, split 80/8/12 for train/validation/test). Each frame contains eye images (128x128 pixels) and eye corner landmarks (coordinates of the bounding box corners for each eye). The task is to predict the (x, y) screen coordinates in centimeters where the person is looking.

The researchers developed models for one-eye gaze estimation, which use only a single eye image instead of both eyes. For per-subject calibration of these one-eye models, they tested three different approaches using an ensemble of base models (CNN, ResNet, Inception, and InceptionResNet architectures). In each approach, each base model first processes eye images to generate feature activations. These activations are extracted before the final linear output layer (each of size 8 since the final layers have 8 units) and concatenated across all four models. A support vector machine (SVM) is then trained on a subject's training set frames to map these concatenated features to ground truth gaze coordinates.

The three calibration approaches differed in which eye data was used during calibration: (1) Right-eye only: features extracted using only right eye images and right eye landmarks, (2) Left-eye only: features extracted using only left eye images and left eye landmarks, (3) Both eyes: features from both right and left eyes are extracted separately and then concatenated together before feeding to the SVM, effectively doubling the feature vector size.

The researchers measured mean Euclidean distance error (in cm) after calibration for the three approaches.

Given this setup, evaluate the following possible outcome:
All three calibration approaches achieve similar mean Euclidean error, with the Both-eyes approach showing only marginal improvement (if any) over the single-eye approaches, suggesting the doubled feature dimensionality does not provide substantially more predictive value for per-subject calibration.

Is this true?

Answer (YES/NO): NO